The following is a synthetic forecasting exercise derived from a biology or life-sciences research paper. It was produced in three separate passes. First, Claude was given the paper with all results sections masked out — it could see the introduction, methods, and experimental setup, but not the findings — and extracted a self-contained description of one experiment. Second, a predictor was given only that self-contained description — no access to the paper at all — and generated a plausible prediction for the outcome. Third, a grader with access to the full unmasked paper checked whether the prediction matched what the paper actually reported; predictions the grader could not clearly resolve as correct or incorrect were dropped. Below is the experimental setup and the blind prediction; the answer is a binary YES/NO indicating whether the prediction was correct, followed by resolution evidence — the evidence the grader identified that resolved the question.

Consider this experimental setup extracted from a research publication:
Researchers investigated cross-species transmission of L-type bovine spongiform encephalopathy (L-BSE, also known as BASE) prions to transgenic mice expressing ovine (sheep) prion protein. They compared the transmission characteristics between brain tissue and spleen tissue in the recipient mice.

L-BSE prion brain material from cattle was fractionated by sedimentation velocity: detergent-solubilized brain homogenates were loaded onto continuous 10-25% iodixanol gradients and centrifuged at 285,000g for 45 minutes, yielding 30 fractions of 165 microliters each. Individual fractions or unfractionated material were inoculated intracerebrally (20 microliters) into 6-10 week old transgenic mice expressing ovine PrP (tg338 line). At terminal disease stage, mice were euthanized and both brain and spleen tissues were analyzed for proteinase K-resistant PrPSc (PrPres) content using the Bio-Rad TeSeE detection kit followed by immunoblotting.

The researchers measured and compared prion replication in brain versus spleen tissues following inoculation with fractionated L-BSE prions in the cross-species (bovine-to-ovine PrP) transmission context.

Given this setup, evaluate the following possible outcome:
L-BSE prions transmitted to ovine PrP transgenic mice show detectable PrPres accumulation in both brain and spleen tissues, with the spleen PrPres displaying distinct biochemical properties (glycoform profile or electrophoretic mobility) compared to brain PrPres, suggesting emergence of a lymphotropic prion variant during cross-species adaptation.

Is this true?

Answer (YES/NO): NO